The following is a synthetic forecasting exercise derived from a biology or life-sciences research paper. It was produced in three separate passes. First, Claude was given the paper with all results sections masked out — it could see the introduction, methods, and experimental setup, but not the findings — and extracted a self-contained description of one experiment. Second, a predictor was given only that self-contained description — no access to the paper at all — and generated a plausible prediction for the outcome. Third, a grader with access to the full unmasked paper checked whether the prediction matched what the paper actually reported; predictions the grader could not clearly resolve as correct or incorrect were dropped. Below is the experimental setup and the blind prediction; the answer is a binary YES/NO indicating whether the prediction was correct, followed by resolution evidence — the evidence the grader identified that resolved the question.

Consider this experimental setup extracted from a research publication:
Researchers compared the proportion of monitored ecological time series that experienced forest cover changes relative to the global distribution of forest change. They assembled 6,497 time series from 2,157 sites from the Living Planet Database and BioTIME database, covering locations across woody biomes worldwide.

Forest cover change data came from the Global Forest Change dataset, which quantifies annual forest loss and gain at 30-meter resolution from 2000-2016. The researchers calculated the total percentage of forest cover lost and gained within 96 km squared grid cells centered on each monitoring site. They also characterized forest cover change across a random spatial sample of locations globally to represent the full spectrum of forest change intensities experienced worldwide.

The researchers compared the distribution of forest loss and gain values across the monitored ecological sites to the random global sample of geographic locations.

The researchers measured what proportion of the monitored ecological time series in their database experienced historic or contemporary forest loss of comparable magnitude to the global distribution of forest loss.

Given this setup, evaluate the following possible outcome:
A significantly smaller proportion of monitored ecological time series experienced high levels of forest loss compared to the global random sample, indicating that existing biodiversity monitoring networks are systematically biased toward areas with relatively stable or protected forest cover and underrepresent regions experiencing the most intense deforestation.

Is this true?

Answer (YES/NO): NO